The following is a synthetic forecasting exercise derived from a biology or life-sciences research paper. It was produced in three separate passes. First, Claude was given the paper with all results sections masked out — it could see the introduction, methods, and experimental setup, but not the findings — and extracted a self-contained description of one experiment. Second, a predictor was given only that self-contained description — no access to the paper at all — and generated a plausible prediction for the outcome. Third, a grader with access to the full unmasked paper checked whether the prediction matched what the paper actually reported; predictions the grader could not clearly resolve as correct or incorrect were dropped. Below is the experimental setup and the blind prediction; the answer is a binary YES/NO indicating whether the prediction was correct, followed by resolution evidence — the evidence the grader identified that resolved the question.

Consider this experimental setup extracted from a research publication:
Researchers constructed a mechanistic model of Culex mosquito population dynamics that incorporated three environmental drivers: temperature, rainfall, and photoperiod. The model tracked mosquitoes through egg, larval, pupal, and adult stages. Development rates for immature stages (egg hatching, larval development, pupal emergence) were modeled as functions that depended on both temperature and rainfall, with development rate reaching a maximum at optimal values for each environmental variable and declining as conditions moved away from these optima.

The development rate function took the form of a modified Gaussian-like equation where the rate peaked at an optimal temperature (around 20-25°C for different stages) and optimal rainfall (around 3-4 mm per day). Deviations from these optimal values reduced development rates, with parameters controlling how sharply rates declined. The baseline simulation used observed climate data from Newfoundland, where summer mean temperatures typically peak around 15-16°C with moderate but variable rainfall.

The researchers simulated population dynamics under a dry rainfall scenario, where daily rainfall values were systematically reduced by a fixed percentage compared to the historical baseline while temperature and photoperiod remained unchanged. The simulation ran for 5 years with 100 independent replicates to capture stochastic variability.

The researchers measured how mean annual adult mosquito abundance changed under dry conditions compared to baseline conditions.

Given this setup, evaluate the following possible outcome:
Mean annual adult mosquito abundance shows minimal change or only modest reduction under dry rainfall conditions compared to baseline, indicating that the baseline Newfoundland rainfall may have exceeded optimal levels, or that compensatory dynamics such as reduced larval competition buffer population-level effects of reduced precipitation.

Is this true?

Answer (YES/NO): NO